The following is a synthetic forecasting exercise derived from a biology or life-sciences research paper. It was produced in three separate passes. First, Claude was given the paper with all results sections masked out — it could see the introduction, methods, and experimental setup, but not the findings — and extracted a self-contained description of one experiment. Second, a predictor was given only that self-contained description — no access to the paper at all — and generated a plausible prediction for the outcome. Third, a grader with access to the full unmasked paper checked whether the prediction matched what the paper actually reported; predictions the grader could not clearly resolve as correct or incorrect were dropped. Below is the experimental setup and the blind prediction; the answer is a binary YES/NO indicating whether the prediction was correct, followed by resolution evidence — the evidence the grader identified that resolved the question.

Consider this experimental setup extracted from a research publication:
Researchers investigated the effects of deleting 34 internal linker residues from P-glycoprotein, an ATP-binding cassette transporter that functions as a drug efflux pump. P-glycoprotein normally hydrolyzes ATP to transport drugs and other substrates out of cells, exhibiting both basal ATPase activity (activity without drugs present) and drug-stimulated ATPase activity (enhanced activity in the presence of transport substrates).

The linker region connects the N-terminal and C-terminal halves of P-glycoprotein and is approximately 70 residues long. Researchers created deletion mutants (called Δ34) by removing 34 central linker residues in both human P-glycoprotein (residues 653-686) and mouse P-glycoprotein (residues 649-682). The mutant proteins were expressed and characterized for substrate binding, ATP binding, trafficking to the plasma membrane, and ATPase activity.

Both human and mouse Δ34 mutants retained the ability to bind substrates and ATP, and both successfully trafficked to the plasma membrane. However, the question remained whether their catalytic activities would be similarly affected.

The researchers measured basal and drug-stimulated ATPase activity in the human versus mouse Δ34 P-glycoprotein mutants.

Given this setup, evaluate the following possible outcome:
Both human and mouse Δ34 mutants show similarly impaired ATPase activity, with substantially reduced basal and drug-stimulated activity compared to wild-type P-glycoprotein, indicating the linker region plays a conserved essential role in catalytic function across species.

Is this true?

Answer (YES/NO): NO